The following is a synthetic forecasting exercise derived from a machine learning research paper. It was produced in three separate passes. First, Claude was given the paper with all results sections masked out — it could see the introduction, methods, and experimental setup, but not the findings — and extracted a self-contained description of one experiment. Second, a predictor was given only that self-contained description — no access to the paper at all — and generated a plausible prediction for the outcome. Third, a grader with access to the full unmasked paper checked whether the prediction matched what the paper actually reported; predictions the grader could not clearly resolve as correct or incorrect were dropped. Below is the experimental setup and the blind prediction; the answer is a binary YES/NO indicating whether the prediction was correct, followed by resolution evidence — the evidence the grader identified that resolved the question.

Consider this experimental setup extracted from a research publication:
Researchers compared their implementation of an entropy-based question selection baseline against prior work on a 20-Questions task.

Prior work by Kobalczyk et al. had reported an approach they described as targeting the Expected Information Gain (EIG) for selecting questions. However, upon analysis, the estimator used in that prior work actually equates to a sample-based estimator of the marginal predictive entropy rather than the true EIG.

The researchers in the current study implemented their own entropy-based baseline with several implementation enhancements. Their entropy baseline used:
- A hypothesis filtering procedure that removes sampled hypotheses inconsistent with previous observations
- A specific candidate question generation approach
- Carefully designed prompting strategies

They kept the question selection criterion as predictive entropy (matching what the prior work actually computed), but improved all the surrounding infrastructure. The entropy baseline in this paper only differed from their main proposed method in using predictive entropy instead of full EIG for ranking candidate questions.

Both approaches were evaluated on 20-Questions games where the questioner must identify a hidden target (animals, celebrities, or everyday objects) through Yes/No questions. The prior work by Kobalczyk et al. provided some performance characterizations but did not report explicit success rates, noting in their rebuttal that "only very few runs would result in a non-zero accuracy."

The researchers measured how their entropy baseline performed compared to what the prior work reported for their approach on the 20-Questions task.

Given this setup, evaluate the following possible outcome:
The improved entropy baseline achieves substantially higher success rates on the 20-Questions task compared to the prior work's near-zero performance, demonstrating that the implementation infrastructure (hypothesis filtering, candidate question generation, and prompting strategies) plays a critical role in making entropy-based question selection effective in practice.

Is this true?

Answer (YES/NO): YES